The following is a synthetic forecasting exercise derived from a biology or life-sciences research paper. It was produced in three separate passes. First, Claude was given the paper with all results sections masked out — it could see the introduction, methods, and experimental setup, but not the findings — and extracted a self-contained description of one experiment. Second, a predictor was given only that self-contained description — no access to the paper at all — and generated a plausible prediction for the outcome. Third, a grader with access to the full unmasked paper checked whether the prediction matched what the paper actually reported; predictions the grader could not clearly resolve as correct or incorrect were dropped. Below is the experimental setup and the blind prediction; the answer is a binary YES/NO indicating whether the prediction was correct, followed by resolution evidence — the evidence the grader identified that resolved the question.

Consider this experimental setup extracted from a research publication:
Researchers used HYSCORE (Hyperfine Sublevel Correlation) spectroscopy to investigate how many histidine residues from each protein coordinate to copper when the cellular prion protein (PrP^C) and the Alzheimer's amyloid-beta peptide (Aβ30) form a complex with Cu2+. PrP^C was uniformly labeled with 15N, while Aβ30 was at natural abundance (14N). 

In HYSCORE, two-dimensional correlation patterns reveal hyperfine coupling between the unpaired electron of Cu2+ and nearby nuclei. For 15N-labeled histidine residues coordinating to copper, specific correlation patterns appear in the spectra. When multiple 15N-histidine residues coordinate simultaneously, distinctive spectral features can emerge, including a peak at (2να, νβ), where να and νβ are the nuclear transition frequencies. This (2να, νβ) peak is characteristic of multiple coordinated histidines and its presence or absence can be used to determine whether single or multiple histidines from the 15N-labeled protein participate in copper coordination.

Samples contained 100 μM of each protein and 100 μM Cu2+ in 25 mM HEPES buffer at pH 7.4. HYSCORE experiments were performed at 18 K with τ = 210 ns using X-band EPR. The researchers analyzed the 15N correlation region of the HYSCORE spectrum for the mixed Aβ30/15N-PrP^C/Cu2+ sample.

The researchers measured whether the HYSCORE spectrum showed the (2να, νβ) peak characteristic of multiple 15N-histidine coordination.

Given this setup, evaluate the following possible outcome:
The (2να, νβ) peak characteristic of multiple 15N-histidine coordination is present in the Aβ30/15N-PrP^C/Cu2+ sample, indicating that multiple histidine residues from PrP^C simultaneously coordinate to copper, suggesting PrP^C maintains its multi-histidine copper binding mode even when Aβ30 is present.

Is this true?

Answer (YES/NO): YES